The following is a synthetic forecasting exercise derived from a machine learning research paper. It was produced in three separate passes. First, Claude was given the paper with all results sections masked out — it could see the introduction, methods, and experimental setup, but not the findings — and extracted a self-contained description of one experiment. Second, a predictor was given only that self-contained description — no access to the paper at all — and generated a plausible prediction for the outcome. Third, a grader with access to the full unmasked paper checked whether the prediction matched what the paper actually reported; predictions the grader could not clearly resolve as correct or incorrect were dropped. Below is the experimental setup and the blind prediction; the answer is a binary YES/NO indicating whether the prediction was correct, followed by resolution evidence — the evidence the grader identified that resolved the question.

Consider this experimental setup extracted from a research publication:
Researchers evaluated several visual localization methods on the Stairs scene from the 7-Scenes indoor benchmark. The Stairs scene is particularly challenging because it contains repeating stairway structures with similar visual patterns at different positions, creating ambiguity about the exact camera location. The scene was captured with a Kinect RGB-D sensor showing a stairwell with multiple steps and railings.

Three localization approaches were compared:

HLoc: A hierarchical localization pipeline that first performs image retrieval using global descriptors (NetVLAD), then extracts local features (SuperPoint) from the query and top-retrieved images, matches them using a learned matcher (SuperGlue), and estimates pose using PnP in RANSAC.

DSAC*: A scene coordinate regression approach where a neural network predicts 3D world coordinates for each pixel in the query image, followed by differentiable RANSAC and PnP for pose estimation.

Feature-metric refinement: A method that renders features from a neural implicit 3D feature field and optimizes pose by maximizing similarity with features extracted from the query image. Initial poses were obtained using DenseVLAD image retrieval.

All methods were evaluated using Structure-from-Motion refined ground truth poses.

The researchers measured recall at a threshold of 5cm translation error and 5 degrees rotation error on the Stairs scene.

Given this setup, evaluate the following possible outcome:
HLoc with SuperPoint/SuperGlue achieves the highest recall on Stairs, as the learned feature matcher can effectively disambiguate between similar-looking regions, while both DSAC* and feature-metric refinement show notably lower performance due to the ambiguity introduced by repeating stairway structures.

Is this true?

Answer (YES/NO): NO